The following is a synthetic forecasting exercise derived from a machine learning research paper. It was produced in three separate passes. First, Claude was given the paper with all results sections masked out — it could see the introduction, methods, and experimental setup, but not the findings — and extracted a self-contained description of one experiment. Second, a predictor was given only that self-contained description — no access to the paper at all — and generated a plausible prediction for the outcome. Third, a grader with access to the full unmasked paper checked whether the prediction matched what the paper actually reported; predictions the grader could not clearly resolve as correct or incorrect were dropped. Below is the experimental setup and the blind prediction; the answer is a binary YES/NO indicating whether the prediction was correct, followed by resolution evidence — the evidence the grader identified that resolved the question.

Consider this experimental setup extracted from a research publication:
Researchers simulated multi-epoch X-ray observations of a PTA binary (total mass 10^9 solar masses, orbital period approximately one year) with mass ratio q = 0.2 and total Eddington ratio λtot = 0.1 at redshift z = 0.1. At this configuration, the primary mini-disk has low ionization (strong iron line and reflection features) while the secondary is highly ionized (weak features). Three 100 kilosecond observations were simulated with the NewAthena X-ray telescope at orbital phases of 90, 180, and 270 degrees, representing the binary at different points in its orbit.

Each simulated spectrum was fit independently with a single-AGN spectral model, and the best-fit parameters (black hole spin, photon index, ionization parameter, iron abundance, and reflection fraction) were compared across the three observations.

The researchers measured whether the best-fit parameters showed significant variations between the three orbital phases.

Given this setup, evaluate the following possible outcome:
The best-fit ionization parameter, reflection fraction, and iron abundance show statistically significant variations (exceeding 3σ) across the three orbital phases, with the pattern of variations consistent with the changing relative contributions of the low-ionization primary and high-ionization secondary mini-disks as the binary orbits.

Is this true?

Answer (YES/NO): NO